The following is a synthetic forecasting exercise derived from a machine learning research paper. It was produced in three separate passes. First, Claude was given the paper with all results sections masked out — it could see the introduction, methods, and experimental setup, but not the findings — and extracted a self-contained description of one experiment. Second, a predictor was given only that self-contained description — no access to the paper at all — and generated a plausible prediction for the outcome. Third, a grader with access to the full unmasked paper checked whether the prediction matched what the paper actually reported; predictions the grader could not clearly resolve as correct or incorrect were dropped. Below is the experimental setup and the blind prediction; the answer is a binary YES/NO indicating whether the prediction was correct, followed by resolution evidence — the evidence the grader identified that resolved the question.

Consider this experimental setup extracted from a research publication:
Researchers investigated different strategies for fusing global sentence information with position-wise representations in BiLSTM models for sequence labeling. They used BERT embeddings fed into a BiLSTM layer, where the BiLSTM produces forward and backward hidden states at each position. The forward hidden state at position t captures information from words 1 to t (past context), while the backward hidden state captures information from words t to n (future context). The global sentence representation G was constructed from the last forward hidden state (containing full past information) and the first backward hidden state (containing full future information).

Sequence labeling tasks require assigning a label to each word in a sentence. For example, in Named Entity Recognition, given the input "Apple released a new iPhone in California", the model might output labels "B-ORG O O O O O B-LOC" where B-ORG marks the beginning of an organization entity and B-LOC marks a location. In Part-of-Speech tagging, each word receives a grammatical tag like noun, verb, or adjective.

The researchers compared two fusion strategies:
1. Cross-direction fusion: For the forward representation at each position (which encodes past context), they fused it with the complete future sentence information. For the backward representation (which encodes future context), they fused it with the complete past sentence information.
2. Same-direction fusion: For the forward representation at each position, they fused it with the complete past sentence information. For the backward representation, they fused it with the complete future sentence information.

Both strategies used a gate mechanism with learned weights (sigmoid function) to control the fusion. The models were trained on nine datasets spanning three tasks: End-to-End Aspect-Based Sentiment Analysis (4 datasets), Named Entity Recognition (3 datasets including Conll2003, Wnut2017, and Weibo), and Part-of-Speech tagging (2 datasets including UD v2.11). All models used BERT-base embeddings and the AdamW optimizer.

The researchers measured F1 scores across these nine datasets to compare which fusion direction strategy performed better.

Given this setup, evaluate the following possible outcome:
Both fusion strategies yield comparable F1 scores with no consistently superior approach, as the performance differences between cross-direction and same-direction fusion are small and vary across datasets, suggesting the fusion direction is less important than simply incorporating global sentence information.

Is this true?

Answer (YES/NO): NO